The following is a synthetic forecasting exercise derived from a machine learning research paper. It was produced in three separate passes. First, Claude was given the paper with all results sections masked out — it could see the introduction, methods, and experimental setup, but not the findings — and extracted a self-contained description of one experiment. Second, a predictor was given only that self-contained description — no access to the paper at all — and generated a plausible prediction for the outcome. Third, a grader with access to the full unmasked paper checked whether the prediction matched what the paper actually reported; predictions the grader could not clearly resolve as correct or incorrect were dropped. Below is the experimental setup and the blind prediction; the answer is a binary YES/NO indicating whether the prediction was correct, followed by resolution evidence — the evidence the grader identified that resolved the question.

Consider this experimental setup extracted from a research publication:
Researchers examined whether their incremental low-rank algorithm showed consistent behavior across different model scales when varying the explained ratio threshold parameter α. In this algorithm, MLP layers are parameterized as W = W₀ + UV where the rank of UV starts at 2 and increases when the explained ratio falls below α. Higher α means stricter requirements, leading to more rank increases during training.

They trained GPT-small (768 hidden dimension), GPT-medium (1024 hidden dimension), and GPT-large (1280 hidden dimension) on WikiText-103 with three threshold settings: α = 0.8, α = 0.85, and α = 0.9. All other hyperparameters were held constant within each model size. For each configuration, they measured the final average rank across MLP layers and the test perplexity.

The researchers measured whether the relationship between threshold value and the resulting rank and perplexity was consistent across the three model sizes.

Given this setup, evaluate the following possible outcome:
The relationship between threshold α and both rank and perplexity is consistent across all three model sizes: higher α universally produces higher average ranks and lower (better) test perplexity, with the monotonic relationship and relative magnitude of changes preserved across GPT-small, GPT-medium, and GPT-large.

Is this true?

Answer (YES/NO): YES